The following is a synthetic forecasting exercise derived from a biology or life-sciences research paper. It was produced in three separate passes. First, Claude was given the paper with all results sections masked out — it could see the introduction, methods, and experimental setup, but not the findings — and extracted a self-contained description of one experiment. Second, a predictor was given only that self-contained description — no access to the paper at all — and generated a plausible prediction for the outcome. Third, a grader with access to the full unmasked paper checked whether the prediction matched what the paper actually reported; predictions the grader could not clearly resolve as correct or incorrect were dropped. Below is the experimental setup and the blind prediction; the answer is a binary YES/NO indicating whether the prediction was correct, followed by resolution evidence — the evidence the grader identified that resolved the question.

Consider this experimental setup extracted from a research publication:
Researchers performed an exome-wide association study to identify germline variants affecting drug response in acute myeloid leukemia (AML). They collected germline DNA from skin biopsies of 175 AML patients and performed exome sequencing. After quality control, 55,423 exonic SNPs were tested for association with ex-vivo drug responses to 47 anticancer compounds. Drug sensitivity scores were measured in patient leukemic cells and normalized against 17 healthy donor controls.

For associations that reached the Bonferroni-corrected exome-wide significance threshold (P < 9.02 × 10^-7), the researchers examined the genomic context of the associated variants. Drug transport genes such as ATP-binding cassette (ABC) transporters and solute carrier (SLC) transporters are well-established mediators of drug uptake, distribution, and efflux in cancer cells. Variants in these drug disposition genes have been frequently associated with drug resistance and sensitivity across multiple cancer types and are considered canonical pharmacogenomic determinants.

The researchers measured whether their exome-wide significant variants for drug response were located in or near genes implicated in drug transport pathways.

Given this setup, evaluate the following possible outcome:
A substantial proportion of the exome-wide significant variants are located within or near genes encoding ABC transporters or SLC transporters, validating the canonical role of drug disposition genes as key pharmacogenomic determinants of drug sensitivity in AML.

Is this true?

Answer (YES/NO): NO